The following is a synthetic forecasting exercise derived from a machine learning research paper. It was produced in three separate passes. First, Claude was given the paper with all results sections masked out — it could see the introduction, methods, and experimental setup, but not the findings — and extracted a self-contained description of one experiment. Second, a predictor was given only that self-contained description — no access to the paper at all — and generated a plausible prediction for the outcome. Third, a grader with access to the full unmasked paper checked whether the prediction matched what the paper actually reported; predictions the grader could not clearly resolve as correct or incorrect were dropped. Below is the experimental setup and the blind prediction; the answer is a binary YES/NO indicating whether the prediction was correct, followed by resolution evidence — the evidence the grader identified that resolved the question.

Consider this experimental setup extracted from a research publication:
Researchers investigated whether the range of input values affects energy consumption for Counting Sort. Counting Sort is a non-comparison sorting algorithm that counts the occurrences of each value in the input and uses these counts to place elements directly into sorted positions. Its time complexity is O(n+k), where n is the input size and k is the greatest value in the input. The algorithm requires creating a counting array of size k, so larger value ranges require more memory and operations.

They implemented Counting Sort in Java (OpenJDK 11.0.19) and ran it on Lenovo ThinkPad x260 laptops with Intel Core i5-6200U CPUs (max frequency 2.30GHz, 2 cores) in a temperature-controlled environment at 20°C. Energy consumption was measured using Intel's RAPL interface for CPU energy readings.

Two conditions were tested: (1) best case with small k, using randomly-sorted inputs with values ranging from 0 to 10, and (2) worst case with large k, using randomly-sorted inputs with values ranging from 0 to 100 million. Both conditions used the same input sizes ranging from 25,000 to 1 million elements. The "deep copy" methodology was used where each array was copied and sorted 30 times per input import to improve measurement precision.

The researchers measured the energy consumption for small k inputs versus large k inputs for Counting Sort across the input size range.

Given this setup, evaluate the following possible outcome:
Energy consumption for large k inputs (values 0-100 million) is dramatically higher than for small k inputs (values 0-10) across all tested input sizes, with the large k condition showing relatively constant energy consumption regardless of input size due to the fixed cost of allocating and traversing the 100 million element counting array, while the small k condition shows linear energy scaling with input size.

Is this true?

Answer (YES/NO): NO